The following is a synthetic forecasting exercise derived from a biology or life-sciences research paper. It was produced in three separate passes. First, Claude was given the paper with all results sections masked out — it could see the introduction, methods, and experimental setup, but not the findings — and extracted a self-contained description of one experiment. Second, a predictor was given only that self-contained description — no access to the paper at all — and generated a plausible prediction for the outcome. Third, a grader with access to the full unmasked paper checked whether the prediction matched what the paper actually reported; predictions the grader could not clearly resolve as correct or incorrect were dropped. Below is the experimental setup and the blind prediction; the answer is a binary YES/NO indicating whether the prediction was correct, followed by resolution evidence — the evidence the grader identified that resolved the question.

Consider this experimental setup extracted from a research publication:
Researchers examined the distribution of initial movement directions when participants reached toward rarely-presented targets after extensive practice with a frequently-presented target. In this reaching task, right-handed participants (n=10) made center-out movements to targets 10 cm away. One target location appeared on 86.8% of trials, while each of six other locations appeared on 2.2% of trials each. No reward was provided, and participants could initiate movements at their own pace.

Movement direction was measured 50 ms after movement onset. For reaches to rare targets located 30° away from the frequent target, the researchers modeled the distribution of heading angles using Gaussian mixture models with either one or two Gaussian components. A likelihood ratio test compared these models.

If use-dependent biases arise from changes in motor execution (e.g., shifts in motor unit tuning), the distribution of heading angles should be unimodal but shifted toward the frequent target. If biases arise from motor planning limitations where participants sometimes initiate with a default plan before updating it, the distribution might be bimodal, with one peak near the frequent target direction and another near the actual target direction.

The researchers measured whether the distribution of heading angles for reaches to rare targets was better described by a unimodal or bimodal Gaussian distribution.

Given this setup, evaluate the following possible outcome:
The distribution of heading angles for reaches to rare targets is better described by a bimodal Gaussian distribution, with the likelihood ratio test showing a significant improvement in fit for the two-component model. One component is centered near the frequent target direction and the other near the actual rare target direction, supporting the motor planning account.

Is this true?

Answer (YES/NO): YES